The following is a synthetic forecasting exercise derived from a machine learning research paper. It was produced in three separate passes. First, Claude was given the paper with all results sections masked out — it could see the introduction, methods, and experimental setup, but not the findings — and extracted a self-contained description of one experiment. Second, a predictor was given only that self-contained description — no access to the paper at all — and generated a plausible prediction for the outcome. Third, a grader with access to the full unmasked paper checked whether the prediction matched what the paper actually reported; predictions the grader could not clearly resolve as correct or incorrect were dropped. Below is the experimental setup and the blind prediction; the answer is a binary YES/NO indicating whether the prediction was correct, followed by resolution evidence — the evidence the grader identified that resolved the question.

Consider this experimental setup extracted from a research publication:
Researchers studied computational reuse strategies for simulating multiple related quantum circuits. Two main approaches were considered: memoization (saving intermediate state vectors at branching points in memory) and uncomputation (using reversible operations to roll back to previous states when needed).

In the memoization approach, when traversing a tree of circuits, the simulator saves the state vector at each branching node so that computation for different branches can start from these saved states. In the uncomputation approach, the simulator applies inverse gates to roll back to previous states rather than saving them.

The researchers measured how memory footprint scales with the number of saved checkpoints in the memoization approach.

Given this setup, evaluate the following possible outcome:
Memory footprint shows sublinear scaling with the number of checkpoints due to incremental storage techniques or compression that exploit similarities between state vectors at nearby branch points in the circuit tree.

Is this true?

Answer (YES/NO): NO